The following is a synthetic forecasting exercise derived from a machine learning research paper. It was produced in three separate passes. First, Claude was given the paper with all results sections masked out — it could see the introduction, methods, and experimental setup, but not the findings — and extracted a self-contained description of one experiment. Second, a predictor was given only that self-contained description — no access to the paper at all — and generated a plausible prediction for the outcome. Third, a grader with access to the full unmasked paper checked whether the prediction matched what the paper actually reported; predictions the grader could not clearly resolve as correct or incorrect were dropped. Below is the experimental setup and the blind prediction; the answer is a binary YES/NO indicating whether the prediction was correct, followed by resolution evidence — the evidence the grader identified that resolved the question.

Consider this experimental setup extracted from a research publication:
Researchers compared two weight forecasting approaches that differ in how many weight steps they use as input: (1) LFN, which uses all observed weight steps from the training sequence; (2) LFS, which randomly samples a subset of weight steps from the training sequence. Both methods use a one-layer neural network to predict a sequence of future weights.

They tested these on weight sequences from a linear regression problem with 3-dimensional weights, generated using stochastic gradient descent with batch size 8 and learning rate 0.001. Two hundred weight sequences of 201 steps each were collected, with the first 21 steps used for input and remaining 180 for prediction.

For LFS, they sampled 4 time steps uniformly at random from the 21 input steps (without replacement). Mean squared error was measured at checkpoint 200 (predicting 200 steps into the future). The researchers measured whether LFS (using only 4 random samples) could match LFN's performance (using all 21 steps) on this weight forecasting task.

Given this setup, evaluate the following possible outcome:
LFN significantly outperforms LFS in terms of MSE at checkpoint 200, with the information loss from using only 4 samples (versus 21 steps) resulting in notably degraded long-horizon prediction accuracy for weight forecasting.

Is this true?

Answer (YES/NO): YES